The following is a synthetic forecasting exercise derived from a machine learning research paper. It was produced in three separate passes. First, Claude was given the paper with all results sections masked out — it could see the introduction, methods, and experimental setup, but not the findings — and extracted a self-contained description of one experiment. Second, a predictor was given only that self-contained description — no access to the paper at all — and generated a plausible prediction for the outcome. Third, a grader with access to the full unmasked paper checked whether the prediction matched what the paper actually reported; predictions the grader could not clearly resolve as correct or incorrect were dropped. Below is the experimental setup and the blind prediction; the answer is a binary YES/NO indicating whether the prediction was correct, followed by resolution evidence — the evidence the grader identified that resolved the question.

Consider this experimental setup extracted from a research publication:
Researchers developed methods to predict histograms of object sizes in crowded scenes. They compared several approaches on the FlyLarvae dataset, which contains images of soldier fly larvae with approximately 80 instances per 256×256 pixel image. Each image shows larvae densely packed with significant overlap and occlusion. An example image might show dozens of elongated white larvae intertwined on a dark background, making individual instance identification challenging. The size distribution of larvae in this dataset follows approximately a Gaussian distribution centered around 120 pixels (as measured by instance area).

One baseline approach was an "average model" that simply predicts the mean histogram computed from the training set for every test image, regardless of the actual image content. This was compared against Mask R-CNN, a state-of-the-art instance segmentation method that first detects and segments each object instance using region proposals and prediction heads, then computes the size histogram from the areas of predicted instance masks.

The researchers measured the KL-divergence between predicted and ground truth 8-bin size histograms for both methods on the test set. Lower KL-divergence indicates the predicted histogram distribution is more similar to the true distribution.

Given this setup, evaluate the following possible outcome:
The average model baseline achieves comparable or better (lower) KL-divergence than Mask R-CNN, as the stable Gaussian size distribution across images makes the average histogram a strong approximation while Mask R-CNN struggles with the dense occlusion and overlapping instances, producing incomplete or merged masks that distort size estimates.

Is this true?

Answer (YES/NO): YES